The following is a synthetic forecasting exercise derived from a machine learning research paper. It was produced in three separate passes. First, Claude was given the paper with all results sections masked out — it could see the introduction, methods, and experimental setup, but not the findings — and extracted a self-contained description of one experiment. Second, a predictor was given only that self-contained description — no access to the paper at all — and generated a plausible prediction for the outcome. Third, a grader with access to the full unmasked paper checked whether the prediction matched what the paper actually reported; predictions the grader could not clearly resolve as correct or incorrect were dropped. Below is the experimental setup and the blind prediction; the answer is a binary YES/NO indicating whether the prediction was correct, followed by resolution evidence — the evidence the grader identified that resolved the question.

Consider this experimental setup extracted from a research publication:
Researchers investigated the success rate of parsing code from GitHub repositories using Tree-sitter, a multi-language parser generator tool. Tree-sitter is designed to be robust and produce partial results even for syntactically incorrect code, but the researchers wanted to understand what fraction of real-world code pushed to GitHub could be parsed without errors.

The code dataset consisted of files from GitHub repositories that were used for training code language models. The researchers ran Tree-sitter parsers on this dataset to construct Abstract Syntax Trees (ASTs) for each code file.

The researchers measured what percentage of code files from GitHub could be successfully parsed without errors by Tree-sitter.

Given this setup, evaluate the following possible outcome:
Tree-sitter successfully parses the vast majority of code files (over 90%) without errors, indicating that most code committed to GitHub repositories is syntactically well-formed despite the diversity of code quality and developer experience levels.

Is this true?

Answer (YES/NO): YES